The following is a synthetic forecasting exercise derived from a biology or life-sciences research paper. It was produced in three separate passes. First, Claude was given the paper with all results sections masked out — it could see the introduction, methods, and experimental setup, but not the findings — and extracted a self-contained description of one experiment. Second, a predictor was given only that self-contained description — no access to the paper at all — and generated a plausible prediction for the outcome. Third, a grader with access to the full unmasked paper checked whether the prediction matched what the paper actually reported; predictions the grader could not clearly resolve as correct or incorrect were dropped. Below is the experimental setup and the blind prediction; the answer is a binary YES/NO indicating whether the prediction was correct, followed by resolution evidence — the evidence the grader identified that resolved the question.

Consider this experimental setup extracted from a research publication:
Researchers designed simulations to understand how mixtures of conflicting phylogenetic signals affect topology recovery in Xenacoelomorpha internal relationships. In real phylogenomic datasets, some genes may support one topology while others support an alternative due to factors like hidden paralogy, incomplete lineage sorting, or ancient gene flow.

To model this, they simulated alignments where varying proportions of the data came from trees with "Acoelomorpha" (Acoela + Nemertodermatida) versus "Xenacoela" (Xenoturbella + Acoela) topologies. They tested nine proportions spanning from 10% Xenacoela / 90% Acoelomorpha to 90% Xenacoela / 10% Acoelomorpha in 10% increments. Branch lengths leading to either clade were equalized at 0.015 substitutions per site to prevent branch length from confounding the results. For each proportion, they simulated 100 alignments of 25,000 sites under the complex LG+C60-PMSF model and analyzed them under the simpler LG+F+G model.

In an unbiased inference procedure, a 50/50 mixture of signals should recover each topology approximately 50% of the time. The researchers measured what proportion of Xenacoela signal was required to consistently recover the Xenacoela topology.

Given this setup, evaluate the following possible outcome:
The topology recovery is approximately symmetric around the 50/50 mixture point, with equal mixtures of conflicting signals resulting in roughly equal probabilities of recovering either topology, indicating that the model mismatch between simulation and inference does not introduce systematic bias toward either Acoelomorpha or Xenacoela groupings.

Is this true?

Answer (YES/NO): NO